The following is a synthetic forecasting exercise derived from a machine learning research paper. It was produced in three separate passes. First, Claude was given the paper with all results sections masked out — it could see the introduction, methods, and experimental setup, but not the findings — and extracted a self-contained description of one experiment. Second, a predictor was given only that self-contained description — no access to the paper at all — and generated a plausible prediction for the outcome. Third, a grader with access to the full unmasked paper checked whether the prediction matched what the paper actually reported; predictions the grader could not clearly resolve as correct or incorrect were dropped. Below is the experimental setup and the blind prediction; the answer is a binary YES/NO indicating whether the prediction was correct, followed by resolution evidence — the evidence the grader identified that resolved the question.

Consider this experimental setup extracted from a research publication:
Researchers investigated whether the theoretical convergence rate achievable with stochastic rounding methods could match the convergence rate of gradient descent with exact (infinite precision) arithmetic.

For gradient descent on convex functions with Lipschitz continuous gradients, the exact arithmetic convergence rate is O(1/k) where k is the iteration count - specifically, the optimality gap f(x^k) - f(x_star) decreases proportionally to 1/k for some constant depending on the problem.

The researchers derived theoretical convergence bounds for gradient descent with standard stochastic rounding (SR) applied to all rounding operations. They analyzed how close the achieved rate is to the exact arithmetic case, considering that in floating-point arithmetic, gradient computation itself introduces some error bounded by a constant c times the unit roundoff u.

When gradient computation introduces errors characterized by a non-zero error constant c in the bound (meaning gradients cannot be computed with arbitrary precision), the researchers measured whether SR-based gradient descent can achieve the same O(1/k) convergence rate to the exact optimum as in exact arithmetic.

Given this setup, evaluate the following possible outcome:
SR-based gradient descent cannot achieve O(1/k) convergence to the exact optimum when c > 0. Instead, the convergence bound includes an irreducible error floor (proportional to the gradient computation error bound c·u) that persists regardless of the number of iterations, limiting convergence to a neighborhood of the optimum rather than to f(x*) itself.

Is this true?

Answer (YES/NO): YES